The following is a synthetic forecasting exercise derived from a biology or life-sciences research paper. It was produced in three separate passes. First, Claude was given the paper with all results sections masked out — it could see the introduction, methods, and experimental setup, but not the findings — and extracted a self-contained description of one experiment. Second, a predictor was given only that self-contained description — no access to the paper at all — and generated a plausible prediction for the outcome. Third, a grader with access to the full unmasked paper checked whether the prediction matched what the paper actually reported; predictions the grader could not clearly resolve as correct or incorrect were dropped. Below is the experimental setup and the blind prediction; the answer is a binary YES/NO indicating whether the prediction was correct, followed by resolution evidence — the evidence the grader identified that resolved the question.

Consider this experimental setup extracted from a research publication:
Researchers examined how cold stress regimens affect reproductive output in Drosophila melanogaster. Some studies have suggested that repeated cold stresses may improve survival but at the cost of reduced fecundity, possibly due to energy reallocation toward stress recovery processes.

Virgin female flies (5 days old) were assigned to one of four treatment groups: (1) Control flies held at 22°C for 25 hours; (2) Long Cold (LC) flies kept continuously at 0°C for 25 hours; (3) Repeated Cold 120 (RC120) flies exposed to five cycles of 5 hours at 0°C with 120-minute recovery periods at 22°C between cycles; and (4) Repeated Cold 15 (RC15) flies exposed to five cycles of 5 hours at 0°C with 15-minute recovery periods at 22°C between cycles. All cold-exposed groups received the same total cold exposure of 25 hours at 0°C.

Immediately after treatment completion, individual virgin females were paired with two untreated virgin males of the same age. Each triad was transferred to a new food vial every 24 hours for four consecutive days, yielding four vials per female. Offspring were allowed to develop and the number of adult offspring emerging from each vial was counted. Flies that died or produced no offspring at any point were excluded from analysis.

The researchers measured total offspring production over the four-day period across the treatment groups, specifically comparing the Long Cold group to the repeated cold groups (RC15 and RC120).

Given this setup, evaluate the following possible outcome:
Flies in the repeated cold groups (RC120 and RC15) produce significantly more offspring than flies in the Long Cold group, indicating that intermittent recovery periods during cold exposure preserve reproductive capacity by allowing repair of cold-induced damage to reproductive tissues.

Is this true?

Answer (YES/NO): YES